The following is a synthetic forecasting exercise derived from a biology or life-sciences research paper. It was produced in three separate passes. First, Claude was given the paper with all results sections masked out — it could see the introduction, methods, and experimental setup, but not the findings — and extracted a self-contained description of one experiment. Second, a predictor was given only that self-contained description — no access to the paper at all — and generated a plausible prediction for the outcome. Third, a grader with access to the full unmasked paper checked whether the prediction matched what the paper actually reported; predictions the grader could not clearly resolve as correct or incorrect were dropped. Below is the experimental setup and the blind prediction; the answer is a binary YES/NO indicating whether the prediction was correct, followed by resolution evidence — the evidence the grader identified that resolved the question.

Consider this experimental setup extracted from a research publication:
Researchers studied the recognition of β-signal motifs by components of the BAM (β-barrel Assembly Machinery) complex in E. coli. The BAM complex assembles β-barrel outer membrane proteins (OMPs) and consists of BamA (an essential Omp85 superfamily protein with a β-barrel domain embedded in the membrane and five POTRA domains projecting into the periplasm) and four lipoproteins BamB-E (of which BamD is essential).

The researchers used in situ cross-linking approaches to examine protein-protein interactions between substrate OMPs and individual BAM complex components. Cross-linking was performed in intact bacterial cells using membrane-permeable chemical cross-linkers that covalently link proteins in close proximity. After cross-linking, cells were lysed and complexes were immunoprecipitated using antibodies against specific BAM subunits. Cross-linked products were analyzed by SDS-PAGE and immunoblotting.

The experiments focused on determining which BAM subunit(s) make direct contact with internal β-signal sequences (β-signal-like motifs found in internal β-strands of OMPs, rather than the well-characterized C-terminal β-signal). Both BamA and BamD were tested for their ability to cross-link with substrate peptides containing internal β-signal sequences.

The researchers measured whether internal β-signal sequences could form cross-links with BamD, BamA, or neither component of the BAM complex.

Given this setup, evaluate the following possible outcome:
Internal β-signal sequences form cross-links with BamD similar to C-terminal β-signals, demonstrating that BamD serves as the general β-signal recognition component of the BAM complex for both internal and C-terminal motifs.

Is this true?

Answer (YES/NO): NO